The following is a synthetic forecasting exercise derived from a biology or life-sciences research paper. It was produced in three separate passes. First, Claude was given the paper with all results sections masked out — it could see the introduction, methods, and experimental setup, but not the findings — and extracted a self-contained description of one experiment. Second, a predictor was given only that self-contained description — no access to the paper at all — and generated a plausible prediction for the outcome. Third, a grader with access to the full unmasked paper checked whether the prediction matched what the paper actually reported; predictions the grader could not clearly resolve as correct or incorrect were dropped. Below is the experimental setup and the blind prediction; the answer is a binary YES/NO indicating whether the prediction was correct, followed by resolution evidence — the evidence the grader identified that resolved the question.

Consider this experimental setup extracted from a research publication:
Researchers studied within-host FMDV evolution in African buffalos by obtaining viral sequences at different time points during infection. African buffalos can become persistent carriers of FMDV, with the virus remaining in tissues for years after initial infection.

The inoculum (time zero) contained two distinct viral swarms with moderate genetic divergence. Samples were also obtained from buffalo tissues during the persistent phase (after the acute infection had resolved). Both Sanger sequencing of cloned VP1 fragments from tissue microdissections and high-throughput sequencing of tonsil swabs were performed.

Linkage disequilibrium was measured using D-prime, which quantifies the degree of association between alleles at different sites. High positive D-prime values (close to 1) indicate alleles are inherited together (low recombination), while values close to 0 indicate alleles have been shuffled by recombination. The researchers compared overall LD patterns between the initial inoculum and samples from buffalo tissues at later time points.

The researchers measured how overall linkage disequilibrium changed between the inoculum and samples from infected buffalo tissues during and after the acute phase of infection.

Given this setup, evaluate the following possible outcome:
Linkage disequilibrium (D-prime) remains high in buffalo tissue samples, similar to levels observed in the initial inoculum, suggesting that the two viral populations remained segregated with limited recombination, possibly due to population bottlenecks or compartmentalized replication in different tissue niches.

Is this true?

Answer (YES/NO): NO